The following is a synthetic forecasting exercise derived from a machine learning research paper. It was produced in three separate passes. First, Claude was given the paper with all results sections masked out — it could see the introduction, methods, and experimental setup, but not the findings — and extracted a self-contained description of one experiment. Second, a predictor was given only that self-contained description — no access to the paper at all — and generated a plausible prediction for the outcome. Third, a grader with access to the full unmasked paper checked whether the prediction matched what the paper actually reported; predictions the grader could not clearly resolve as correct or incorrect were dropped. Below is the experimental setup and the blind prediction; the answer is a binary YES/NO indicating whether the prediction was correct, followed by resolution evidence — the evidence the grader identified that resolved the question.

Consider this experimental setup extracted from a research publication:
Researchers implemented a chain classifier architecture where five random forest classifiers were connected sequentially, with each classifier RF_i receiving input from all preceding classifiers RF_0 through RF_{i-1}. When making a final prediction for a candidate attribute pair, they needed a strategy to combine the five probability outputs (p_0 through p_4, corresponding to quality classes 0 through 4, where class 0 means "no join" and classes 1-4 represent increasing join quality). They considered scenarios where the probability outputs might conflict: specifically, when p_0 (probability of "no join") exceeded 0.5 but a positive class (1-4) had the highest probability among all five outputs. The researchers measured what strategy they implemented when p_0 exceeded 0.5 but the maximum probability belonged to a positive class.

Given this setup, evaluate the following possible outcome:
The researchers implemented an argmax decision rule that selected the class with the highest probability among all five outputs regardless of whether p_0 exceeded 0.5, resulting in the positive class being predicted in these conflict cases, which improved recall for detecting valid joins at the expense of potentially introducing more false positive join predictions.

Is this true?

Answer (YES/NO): NO